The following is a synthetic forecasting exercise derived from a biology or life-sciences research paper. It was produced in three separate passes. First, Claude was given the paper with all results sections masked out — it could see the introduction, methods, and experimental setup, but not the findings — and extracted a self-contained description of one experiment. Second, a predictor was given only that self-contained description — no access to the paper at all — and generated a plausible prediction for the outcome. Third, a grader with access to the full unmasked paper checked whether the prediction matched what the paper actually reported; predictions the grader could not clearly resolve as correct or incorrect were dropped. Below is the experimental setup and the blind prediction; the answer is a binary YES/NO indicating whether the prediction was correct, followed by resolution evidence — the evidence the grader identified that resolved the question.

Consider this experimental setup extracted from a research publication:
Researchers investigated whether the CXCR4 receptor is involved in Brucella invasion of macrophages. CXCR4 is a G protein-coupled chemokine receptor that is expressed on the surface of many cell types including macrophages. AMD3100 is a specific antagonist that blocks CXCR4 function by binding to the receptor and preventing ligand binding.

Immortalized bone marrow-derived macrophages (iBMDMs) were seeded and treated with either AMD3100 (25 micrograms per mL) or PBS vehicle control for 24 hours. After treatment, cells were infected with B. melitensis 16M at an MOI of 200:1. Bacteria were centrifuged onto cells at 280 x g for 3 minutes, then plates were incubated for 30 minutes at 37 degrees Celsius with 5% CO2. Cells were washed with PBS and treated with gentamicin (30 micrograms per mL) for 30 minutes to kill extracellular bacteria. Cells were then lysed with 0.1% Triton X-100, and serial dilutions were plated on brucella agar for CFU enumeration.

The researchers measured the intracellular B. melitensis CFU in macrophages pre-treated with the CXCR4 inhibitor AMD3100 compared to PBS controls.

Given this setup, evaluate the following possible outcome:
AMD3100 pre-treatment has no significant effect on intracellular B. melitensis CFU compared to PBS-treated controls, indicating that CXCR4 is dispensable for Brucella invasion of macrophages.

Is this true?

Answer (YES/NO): NO